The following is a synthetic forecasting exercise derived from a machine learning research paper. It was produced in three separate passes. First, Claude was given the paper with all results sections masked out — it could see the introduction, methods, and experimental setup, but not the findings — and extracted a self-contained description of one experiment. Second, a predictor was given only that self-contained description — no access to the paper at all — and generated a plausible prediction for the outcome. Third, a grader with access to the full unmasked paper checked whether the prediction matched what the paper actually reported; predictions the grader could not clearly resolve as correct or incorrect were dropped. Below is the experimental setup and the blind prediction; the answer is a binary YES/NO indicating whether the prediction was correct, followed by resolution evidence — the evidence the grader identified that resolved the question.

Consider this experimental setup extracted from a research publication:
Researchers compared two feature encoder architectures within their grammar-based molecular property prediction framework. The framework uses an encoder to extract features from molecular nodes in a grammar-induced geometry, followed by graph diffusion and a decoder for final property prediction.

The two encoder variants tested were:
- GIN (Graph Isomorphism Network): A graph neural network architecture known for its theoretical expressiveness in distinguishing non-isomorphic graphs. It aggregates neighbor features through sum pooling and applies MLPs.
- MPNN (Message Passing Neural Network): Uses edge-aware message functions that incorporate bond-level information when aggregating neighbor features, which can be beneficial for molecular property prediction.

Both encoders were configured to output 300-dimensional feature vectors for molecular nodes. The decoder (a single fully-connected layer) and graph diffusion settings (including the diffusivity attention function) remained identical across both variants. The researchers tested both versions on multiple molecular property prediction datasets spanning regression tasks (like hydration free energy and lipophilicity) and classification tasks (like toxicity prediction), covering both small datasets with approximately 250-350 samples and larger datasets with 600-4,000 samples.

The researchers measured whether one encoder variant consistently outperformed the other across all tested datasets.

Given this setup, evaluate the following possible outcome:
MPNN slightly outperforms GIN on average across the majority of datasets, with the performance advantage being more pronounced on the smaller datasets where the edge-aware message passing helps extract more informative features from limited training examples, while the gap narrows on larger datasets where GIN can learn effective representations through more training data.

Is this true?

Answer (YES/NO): NO